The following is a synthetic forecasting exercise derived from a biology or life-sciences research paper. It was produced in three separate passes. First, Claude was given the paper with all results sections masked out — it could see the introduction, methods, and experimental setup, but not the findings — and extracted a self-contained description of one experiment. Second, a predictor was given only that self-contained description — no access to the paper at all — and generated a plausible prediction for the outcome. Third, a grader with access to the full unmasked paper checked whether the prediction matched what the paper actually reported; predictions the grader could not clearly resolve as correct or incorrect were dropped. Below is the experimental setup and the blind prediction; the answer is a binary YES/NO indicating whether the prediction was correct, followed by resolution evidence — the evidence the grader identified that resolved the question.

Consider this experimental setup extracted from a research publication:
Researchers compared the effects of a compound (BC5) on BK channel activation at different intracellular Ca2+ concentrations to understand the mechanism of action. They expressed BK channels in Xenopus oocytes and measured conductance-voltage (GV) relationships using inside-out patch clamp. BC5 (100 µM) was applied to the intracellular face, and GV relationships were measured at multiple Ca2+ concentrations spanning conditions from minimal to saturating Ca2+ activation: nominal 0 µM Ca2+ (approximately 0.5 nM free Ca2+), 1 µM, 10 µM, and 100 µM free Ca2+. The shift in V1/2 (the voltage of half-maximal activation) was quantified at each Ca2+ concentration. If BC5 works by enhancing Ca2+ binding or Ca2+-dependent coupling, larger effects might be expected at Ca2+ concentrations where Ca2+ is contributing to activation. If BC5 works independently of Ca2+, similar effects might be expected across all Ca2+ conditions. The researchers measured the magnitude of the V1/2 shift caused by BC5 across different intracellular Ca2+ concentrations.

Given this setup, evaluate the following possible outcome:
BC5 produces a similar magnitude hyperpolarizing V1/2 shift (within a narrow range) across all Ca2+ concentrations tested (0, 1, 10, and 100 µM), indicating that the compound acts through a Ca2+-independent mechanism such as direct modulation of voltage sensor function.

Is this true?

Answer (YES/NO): NO